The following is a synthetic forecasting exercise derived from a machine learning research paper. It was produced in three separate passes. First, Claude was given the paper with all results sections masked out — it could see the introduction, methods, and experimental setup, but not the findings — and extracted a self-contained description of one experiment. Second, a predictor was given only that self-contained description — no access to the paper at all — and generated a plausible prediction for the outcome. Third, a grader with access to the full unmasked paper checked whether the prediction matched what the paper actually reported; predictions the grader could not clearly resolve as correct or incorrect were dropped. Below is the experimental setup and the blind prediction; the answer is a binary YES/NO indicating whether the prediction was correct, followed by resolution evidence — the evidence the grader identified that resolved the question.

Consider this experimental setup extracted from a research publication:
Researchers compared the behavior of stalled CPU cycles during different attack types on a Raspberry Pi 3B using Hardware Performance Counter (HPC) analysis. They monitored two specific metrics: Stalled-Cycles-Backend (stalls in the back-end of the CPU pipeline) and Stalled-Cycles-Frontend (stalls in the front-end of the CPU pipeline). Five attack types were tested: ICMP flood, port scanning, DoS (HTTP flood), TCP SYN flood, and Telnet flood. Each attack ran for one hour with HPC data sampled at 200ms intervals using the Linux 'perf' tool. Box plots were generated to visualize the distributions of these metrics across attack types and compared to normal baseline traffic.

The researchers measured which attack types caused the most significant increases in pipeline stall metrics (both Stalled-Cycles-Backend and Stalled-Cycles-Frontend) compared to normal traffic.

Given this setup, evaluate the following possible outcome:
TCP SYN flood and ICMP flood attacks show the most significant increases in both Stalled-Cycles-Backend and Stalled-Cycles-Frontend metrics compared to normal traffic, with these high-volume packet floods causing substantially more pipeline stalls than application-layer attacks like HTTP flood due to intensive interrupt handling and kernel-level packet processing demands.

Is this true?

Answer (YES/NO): NO